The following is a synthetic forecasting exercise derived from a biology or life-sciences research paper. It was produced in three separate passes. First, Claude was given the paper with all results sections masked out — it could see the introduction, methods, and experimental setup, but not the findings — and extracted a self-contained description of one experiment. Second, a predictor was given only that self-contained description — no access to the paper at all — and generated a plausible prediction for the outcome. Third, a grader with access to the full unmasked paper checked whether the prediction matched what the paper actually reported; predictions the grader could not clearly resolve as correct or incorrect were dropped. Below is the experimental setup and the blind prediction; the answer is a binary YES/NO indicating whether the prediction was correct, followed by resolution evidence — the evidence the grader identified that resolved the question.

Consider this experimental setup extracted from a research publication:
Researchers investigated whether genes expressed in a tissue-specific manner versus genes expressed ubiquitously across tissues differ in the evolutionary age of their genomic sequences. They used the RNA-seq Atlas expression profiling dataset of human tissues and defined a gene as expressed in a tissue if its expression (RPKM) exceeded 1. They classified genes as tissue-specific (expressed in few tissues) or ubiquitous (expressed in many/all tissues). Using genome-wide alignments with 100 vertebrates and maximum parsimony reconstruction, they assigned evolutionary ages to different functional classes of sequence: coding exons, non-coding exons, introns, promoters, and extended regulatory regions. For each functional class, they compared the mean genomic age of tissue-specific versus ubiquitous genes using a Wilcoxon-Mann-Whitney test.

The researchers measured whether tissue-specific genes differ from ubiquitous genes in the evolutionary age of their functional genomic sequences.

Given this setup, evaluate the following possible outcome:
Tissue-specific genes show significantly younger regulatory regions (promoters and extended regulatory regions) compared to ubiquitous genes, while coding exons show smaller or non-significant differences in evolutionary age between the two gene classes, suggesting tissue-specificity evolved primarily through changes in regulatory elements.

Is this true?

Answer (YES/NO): NO